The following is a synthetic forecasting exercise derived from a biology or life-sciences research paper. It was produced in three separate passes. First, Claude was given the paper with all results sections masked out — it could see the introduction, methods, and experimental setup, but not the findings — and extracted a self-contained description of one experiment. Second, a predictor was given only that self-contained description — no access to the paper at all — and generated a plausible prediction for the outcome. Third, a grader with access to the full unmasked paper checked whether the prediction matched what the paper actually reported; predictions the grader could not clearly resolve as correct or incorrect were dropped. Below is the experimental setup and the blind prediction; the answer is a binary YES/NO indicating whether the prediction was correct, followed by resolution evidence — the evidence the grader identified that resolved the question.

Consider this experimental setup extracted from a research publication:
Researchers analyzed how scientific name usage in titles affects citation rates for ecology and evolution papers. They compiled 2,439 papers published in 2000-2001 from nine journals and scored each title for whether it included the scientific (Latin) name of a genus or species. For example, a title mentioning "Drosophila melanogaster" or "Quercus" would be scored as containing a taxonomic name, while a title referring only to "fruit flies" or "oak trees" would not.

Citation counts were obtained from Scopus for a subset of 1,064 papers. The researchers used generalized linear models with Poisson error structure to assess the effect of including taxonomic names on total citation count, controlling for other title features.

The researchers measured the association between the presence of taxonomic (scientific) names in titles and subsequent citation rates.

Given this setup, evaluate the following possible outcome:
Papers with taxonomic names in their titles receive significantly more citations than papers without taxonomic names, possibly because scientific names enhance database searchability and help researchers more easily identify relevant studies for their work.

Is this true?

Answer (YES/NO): NO